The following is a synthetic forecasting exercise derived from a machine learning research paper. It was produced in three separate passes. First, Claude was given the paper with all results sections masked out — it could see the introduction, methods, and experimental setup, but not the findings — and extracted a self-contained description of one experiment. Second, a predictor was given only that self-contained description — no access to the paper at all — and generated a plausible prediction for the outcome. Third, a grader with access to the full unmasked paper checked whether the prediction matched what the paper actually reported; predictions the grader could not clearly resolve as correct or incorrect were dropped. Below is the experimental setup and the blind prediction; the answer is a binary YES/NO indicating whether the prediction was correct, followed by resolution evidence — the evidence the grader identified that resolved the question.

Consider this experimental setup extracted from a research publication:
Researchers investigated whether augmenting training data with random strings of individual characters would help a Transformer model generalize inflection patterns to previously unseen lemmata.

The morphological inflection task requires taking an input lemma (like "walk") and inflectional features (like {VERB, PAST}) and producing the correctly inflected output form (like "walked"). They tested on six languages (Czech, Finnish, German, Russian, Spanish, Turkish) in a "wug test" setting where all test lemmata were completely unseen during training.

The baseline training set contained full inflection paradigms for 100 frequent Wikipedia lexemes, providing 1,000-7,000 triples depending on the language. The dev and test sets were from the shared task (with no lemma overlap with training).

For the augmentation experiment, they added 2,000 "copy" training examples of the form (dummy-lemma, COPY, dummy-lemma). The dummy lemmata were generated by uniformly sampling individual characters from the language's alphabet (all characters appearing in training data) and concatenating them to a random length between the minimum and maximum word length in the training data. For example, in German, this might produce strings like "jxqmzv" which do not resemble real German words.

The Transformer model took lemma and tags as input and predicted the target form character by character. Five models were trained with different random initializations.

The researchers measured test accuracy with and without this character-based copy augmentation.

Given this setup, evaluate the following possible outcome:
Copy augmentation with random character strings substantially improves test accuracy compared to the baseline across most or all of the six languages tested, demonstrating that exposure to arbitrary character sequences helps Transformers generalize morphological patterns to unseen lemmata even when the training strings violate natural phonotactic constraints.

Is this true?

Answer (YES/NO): YES